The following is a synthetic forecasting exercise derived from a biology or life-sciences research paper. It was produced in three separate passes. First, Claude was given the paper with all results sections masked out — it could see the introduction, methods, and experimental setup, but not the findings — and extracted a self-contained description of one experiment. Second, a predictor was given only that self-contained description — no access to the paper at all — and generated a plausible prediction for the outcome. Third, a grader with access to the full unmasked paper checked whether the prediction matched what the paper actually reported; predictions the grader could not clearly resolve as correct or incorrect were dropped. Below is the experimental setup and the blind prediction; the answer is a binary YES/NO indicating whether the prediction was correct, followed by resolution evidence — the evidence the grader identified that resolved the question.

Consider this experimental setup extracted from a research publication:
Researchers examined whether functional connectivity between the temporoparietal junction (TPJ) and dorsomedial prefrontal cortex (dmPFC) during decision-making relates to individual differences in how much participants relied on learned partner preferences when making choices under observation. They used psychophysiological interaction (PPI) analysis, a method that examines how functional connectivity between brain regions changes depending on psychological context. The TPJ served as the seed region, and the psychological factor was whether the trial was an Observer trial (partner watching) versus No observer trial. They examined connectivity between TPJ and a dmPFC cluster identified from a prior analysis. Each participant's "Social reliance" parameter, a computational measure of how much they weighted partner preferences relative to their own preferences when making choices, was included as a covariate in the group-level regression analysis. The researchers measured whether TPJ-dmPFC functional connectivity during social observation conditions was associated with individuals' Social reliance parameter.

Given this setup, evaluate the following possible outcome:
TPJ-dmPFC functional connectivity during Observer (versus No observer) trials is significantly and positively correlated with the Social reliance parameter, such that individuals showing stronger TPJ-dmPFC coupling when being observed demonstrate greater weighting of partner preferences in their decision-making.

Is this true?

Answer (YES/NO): YES